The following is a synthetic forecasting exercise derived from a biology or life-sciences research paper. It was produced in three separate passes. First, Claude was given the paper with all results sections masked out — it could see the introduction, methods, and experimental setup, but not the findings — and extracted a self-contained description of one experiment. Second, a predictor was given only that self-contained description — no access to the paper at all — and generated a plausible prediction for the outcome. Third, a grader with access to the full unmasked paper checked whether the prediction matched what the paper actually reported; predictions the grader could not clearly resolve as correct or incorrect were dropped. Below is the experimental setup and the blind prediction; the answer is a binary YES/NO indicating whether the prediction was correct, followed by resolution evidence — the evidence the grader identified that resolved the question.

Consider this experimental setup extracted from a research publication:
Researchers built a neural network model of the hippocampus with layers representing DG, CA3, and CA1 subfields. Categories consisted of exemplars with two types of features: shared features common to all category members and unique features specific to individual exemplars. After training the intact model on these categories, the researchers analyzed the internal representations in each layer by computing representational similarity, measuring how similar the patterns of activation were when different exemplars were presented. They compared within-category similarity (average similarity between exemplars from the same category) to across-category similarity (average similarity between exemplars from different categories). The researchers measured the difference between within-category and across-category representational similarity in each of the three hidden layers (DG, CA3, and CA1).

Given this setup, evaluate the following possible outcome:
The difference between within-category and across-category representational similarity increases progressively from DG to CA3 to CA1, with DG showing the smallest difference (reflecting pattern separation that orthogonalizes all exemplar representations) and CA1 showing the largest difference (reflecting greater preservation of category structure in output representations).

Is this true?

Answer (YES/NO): NO